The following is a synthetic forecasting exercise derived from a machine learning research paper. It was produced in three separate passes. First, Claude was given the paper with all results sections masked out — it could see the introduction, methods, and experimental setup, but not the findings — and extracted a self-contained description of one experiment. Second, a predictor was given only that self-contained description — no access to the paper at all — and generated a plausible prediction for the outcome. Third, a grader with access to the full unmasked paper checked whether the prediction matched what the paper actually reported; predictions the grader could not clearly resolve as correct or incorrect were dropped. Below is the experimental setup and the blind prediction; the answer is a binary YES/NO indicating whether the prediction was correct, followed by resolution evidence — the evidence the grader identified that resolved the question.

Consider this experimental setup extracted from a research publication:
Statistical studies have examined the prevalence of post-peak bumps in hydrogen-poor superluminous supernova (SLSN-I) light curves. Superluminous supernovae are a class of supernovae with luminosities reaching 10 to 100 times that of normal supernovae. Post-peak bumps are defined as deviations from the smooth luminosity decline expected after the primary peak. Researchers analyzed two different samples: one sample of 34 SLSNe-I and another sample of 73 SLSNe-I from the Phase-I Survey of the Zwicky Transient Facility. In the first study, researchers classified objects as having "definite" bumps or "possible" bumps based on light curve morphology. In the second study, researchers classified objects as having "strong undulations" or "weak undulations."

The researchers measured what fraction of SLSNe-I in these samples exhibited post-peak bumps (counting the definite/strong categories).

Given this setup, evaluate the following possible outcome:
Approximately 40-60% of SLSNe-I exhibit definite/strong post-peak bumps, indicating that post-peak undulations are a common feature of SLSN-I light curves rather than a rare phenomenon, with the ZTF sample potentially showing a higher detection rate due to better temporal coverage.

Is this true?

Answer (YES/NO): NO